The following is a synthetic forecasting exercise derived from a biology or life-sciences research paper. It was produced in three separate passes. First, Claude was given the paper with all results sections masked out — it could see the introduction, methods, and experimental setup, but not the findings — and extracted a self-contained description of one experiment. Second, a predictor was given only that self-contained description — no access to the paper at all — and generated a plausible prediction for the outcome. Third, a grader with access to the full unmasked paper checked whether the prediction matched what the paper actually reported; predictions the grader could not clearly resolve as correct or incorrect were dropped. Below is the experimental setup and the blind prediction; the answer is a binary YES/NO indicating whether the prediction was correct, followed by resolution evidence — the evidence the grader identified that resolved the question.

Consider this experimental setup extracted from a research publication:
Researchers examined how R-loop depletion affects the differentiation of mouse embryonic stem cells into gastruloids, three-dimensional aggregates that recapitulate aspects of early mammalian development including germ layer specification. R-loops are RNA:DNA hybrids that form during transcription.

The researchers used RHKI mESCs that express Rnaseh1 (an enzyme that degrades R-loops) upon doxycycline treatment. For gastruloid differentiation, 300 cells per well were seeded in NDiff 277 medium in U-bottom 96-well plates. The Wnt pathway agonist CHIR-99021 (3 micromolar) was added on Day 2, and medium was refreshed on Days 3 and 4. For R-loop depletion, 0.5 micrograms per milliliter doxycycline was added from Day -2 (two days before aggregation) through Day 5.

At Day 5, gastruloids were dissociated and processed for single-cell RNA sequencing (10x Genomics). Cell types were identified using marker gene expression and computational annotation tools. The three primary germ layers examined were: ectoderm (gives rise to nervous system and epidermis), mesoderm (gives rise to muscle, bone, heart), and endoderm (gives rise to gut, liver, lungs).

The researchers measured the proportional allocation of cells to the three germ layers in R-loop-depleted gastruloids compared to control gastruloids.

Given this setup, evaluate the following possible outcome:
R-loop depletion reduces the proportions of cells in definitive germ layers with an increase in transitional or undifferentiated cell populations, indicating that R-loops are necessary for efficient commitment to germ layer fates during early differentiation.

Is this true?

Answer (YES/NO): NO